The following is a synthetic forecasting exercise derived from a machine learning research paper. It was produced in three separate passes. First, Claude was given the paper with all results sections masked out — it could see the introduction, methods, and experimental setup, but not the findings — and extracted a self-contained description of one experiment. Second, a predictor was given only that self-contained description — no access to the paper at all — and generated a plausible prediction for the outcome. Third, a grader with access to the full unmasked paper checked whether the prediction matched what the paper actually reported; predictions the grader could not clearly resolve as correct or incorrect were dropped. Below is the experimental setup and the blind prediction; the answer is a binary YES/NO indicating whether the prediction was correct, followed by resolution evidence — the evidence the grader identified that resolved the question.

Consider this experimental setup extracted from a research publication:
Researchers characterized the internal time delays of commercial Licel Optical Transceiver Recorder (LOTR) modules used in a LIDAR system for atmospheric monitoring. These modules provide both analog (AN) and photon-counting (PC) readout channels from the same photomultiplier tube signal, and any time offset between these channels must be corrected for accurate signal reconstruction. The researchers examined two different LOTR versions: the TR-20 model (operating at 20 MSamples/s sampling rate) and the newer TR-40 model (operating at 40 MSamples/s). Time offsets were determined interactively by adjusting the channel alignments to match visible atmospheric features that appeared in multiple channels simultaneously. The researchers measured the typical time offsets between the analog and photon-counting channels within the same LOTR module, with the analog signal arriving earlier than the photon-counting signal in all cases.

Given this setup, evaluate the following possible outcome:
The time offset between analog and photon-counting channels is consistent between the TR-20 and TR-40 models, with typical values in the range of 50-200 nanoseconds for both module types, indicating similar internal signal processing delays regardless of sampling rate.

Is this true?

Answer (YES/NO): NO